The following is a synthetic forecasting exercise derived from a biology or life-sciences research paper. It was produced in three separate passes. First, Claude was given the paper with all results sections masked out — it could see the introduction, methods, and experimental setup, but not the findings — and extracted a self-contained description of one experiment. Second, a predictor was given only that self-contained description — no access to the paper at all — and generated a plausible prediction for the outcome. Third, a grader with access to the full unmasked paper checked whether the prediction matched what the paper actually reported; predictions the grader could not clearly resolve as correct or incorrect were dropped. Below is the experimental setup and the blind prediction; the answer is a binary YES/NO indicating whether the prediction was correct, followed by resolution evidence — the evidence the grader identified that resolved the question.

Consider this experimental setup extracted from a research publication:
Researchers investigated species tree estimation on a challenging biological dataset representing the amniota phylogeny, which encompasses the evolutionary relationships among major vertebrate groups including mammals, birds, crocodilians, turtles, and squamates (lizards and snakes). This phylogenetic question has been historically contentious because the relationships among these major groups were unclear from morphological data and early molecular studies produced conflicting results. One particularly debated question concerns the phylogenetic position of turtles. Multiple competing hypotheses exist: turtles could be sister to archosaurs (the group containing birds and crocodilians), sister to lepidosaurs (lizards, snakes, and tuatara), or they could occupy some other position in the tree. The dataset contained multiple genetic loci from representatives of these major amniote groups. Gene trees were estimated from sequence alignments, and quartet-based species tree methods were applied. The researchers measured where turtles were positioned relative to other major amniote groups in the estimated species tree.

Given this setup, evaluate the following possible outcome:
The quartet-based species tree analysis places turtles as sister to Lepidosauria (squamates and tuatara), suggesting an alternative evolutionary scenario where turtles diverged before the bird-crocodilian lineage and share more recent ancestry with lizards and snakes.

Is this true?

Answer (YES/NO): NO